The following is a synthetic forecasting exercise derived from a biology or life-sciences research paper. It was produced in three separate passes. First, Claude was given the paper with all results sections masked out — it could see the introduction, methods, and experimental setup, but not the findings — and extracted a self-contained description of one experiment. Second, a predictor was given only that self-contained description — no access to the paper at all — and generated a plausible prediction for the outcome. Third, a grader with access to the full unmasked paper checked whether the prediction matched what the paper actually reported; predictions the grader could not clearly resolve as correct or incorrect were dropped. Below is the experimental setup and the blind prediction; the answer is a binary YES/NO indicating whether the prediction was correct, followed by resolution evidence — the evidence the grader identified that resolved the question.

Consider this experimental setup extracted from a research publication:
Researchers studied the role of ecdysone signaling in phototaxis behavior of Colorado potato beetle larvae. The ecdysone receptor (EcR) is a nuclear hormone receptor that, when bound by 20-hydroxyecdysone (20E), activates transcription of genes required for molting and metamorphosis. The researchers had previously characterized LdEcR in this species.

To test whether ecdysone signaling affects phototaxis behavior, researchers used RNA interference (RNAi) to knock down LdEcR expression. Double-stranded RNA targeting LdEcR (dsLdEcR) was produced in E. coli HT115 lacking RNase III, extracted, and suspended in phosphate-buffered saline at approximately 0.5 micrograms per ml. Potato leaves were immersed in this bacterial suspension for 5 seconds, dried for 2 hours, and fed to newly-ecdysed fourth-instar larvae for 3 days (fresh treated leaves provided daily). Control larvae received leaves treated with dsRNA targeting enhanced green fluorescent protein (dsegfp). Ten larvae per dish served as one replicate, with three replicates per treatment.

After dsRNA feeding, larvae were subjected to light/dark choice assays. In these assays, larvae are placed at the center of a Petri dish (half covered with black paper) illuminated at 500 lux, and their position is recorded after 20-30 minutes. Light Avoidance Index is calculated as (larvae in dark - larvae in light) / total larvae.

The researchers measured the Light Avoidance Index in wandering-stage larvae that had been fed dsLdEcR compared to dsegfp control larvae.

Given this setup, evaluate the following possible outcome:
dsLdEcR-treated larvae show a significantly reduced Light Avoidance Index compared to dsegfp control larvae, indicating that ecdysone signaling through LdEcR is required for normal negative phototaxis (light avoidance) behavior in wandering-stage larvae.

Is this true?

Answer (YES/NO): NO